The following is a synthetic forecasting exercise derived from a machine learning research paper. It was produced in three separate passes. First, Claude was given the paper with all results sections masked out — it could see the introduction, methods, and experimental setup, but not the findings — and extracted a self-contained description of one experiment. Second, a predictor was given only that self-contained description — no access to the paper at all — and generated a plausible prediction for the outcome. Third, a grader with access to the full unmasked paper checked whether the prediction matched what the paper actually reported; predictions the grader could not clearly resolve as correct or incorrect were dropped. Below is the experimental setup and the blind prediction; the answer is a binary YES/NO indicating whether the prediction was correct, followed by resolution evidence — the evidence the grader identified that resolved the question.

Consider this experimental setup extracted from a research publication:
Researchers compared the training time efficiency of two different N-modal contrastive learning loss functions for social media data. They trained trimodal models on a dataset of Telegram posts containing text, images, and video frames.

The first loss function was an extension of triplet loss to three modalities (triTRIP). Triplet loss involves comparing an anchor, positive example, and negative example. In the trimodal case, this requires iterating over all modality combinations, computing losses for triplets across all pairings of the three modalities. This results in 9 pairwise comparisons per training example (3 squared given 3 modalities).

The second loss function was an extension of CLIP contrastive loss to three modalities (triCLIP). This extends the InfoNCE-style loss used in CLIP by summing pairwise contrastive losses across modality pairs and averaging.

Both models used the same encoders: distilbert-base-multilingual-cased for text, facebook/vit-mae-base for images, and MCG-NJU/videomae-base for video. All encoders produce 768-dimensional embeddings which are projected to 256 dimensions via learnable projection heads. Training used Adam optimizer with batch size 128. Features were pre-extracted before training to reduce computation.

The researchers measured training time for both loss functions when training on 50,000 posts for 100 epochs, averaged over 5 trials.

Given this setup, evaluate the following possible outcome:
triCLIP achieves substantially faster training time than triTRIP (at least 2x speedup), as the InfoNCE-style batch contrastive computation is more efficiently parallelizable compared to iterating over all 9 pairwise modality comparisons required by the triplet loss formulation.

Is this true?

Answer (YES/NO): YES